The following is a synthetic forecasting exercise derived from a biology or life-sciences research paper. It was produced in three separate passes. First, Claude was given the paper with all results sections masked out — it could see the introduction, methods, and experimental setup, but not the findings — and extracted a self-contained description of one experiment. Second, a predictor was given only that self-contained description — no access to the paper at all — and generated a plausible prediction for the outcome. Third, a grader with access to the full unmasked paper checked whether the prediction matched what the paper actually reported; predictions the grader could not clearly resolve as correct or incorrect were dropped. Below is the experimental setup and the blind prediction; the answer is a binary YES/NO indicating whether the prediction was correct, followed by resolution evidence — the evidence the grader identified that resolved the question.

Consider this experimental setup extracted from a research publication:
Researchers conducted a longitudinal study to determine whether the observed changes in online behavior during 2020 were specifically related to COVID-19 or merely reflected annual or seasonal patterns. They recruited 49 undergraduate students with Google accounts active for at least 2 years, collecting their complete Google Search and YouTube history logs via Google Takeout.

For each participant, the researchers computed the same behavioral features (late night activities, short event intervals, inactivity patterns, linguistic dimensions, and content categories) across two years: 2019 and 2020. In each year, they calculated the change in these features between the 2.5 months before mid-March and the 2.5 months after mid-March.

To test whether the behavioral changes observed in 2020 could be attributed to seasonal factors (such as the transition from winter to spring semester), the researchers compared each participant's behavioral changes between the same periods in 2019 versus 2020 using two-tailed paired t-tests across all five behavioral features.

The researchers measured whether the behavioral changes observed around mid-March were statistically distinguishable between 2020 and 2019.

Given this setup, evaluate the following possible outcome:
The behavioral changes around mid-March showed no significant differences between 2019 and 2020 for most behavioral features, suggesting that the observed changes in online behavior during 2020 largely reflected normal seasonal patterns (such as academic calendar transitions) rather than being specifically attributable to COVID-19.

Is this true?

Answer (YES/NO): NO